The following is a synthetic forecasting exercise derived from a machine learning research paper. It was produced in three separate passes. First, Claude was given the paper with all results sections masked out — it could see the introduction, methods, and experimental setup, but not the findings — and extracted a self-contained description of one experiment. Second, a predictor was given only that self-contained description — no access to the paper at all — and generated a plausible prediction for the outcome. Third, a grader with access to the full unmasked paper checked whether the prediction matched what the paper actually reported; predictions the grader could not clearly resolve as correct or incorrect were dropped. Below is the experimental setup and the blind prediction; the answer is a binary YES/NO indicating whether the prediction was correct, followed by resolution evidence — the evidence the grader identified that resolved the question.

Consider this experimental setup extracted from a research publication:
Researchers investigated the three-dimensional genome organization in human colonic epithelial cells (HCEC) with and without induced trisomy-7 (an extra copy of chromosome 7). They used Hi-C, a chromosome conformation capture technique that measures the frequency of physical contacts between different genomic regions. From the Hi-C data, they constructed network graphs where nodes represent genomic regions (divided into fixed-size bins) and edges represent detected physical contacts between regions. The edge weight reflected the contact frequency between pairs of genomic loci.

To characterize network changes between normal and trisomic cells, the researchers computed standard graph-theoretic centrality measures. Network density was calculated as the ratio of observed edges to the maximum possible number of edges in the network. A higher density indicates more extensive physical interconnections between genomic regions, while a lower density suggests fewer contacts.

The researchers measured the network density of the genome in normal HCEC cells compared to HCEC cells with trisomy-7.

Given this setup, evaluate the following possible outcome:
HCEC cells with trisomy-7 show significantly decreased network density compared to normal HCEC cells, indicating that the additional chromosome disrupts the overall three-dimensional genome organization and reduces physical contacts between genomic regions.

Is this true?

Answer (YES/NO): NO